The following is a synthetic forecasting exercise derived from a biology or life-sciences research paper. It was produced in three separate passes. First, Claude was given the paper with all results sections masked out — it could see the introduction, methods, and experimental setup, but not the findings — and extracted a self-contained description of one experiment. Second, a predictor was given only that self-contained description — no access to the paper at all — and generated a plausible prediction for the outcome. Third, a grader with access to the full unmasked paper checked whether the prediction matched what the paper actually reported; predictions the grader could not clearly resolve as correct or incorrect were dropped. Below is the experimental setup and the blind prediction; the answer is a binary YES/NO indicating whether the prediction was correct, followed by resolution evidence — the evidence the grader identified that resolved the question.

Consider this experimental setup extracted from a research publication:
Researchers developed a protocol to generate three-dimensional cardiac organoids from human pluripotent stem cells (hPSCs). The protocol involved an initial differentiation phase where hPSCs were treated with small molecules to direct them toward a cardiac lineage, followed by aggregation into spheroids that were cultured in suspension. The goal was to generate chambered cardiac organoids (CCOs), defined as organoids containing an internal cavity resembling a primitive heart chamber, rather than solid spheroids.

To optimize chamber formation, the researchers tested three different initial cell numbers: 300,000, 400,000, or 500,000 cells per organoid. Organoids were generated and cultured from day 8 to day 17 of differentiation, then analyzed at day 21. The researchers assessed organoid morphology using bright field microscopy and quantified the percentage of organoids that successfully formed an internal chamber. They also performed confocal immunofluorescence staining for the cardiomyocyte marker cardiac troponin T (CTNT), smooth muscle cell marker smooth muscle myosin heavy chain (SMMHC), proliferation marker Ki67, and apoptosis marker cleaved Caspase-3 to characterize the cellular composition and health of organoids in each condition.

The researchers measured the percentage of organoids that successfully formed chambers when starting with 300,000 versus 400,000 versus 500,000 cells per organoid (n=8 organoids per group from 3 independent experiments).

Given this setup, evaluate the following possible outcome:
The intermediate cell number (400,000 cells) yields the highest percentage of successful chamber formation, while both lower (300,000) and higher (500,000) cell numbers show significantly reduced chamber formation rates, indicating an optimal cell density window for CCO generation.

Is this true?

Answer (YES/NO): NO